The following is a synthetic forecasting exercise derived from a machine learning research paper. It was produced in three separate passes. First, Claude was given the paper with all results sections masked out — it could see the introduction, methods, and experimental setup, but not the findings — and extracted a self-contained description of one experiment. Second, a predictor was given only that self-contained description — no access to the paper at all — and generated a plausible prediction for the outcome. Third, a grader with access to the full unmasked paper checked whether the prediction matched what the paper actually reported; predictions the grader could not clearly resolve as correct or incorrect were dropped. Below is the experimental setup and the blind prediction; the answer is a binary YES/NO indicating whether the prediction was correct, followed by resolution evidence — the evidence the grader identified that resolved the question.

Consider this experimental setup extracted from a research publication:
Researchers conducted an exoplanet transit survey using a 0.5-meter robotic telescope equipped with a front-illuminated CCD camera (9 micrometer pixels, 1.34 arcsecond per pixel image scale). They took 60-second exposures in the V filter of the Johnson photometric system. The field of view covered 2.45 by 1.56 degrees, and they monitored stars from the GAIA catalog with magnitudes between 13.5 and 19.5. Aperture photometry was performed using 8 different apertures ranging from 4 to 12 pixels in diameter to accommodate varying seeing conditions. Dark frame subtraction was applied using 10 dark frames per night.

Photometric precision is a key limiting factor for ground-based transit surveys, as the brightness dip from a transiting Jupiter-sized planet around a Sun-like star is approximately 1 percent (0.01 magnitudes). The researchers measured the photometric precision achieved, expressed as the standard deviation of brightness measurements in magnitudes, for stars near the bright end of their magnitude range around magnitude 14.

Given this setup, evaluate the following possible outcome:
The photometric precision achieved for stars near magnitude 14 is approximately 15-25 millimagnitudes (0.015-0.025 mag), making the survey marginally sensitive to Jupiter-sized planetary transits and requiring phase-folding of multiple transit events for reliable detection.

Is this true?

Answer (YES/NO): NO